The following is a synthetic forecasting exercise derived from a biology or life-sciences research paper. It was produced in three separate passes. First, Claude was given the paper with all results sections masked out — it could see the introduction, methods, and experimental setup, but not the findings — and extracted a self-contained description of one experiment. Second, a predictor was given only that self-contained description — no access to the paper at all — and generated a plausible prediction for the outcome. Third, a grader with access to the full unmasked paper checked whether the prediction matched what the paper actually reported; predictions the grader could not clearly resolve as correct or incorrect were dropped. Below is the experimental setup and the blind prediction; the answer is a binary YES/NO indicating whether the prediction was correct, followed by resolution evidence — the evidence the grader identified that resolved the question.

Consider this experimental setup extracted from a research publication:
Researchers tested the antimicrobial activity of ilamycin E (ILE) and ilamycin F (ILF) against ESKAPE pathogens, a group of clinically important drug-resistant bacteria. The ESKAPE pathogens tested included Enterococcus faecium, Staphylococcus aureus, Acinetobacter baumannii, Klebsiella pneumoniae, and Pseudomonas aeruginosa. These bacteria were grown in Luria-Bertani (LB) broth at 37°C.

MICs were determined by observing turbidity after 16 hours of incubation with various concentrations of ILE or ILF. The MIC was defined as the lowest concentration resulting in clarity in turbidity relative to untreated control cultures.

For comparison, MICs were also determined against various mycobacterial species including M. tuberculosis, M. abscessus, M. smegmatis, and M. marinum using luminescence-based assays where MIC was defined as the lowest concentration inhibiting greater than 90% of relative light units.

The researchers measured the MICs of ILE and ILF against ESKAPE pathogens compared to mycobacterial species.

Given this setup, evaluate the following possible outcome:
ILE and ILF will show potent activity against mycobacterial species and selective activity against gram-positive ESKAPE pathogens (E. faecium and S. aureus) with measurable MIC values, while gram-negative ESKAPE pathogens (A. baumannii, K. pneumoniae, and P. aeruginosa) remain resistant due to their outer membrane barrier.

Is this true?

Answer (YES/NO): NO